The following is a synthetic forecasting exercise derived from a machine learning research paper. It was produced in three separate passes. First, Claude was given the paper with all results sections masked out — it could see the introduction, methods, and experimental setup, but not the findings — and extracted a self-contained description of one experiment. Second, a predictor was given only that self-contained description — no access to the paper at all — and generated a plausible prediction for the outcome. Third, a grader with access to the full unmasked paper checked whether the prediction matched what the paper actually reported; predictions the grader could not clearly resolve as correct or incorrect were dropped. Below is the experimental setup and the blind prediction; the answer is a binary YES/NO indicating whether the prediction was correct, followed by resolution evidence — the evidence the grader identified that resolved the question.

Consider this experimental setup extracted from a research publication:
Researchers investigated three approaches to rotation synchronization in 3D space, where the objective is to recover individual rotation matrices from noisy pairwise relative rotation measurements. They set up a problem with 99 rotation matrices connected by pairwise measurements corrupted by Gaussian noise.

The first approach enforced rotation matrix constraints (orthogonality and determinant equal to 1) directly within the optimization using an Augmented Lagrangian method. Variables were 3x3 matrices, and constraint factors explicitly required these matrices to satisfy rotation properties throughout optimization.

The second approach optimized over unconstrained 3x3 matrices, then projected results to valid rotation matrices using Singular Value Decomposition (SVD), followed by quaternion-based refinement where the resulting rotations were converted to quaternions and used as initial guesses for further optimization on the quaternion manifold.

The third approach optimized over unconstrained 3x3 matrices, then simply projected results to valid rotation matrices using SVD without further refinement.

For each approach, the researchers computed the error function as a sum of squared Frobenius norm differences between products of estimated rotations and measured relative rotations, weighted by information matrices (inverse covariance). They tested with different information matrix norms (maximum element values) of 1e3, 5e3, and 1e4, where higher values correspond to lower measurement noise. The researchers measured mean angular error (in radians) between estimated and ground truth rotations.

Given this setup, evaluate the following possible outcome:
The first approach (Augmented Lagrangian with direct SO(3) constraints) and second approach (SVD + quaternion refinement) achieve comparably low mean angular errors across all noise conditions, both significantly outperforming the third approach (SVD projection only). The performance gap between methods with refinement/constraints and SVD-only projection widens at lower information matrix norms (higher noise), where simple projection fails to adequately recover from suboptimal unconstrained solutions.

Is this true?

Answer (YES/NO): NO